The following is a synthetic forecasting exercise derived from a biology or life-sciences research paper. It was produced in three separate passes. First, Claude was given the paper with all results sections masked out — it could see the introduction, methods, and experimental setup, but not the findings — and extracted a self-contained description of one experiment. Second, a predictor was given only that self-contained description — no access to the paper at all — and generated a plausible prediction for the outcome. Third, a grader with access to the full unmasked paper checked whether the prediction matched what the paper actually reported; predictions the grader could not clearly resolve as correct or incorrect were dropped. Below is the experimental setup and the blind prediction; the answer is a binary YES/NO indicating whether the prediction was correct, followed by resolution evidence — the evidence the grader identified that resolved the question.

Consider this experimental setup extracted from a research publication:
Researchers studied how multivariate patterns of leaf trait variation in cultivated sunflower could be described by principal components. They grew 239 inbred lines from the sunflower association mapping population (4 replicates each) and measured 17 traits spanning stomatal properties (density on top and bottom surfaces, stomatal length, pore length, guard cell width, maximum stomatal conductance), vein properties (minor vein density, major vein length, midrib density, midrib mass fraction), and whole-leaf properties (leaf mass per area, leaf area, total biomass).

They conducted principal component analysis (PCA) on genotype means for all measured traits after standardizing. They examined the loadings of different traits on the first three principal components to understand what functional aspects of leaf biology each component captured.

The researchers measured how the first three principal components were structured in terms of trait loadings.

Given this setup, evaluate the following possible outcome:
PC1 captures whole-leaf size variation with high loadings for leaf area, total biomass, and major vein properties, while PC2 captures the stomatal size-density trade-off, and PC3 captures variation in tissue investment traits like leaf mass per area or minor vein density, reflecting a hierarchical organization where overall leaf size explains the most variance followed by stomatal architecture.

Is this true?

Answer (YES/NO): NO